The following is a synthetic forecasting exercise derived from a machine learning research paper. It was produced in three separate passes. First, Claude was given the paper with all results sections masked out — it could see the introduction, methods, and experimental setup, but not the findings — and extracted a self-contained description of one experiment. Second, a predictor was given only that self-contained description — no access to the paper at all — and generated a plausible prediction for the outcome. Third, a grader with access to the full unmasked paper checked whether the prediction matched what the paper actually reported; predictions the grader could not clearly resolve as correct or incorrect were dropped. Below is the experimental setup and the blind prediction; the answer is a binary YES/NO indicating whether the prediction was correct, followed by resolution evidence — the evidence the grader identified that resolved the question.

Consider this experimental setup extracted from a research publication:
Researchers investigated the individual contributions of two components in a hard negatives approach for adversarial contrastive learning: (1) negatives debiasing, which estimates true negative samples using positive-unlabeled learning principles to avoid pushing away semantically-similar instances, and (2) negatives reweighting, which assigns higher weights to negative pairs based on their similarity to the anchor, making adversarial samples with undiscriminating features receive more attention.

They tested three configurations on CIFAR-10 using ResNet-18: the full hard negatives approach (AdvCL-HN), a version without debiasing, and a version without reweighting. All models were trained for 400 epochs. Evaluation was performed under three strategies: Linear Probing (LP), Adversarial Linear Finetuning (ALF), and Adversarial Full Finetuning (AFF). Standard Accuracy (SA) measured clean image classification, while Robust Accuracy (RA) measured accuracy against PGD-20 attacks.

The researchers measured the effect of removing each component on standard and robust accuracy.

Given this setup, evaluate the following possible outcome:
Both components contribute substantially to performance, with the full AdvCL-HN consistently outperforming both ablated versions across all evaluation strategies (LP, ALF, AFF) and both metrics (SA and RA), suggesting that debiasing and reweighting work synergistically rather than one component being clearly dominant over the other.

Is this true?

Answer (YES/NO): NO